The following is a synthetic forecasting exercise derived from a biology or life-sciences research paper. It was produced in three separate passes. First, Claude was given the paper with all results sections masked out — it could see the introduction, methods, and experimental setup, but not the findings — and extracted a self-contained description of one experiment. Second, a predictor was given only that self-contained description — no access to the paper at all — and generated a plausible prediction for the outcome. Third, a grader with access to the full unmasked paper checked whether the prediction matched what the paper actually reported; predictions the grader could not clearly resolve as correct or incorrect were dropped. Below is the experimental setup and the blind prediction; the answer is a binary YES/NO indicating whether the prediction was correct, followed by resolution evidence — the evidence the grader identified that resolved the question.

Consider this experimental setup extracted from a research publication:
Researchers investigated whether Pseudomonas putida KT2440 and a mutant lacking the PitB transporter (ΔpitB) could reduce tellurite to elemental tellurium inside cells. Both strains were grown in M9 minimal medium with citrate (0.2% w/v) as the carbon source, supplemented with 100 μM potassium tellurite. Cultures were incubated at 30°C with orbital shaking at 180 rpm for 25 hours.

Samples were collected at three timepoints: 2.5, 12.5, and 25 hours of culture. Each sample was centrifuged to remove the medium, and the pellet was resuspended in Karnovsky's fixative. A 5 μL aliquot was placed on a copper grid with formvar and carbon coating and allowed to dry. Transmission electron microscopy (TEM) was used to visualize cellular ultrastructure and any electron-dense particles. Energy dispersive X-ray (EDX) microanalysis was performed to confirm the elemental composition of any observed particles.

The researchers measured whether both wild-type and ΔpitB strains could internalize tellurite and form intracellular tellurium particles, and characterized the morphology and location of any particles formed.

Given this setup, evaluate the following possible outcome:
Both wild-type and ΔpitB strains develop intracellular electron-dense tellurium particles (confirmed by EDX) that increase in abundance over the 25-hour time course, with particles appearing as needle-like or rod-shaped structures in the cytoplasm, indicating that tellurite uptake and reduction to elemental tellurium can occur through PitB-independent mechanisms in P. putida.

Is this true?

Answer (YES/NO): YES